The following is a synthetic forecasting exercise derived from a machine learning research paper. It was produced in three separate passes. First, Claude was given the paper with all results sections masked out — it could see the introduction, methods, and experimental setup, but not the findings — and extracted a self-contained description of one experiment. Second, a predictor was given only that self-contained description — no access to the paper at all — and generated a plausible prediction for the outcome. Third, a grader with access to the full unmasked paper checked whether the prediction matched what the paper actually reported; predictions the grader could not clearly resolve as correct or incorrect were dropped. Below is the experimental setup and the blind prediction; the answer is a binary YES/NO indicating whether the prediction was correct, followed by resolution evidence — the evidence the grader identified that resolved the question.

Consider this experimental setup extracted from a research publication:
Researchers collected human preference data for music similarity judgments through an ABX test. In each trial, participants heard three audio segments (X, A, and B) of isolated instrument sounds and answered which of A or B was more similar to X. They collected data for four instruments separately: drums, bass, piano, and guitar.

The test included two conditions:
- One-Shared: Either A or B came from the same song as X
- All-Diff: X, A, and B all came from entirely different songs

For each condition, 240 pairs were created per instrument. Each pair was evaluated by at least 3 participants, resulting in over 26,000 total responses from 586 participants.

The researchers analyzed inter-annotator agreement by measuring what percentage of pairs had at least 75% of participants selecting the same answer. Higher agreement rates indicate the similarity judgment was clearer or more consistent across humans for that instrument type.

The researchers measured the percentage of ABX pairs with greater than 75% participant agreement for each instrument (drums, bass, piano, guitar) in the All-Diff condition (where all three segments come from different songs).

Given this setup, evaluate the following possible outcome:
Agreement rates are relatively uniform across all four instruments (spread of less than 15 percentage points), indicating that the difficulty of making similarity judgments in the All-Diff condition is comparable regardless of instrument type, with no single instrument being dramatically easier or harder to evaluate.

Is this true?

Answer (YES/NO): YES